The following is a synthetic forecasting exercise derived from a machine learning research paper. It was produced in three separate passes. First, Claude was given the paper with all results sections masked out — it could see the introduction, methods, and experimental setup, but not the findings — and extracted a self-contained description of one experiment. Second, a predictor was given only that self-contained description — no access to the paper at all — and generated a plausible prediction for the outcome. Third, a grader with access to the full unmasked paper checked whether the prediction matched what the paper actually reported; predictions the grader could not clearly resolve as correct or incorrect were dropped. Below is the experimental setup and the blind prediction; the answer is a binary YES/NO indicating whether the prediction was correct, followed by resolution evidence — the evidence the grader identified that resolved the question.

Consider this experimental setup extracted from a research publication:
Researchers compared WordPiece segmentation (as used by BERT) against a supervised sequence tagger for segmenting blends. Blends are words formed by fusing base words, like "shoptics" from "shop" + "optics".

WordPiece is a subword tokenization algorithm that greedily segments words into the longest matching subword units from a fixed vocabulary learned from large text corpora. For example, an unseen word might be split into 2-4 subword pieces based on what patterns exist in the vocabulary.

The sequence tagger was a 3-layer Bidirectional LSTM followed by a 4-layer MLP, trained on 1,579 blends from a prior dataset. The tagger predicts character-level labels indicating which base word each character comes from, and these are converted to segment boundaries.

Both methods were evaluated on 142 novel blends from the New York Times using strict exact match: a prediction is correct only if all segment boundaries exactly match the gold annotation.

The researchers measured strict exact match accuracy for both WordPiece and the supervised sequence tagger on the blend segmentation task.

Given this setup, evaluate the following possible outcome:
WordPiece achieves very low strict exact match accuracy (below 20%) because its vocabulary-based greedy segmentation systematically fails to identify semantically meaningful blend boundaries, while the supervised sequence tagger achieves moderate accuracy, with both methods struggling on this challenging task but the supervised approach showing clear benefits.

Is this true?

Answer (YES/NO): NO